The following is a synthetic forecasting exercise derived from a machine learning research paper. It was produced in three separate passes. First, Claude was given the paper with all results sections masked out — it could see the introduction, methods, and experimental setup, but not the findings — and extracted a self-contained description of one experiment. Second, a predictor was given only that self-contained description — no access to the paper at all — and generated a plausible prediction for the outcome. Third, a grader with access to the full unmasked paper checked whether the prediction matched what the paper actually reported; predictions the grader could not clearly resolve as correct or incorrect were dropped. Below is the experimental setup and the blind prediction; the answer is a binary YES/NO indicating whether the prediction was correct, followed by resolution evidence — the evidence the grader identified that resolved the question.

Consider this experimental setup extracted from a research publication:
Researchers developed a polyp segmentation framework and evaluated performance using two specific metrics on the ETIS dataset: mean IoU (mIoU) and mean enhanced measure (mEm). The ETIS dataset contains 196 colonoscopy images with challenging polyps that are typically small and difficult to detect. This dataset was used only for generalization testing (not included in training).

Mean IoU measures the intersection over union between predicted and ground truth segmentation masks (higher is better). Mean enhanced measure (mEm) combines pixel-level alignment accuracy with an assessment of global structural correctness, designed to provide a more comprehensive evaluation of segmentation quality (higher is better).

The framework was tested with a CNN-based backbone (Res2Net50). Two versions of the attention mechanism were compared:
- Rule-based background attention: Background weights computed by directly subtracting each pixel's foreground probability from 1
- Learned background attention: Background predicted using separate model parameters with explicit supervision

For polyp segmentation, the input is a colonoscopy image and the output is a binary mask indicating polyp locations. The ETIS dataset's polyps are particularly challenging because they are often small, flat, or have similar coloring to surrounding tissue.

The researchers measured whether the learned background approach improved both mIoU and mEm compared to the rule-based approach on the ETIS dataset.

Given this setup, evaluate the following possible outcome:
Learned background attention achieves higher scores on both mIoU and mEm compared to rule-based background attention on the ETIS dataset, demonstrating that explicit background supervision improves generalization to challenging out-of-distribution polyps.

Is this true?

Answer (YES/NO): NO